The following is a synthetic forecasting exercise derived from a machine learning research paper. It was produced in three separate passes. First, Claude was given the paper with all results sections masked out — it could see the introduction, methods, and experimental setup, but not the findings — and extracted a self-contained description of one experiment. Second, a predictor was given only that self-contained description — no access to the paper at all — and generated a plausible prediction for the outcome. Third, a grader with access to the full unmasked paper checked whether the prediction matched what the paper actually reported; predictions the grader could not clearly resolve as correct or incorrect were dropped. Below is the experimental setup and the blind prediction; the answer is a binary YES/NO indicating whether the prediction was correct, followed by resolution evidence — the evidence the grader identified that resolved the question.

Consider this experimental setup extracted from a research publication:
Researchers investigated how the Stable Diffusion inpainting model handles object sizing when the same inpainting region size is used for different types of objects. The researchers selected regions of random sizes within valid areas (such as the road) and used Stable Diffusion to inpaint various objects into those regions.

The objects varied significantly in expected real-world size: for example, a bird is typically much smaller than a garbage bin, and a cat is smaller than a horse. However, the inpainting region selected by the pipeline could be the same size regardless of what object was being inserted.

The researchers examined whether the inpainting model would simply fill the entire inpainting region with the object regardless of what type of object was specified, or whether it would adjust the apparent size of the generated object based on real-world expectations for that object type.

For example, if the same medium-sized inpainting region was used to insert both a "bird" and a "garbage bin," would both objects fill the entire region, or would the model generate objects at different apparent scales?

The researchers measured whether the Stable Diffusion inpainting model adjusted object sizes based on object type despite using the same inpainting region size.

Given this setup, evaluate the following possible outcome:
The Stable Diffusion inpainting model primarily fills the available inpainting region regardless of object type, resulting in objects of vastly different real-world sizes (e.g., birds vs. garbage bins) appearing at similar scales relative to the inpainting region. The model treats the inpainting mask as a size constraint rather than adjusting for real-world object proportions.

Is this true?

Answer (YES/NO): NO